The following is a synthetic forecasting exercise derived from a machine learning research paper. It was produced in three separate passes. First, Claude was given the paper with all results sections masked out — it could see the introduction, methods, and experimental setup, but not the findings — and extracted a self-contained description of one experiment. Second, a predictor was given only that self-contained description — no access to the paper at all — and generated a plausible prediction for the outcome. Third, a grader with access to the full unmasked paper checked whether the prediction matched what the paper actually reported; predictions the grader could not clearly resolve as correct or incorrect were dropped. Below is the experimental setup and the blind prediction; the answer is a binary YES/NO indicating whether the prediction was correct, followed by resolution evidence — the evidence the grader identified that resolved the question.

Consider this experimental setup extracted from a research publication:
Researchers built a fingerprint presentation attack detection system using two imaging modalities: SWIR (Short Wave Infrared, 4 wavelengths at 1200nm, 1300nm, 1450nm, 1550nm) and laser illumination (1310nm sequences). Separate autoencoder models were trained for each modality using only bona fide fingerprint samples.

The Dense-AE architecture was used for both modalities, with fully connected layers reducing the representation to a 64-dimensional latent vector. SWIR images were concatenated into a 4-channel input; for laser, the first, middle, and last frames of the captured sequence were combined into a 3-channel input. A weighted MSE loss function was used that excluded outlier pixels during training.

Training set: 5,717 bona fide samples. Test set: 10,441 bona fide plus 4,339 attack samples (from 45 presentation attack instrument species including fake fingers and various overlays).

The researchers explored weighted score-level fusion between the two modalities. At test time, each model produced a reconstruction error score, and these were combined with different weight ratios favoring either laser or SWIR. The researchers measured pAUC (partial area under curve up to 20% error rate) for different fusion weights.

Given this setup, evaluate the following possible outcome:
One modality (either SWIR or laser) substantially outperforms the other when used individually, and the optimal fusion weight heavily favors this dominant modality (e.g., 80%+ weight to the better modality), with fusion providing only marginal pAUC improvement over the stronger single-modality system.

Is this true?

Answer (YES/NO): NO